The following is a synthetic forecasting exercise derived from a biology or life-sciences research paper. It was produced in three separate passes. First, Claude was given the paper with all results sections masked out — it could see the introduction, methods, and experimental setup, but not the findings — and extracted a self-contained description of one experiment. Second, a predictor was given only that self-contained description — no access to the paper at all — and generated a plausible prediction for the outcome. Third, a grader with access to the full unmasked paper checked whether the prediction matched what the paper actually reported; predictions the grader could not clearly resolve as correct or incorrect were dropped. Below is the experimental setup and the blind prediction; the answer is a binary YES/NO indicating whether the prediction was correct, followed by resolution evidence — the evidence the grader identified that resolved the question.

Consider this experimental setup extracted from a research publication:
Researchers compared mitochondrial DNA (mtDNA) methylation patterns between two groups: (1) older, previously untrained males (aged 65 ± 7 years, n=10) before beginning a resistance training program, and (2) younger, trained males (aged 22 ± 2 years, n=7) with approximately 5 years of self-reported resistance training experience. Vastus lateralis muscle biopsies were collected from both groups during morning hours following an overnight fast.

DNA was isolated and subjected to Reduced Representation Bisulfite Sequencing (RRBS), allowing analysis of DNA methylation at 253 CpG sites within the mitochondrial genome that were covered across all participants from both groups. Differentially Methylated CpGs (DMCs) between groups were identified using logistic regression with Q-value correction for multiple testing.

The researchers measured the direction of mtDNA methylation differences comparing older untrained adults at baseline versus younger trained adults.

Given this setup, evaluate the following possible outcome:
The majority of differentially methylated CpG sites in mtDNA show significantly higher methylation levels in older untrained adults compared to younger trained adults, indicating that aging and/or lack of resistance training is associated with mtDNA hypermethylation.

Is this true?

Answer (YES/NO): YES